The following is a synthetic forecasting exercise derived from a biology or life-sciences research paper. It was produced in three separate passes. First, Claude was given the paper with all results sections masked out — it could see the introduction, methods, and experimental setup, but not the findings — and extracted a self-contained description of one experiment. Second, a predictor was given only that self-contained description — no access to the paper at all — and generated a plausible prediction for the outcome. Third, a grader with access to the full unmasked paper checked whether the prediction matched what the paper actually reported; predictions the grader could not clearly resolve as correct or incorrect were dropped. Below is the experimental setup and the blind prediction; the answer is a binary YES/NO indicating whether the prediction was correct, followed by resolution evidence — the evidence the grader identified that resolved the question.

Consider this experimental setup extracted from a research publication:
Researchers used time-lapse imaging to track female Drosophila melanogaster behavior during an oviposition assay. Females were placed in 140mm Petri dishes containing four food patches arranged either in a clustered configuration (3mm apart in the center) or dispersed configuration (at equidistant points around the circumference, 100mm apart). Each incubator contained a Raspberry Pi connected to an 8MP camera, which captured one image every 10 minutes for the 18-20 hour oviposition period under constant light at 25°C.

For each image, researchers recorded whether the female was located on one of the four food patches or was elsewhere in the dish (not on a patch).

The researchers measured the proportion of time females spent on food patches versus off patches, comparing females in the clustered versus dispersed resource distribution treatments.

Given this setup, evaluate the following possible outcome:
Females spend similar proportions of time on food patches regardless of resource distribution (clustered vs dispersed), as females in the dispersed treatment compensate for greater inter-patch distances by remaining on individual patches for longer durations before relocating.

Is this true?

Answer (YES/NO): NO